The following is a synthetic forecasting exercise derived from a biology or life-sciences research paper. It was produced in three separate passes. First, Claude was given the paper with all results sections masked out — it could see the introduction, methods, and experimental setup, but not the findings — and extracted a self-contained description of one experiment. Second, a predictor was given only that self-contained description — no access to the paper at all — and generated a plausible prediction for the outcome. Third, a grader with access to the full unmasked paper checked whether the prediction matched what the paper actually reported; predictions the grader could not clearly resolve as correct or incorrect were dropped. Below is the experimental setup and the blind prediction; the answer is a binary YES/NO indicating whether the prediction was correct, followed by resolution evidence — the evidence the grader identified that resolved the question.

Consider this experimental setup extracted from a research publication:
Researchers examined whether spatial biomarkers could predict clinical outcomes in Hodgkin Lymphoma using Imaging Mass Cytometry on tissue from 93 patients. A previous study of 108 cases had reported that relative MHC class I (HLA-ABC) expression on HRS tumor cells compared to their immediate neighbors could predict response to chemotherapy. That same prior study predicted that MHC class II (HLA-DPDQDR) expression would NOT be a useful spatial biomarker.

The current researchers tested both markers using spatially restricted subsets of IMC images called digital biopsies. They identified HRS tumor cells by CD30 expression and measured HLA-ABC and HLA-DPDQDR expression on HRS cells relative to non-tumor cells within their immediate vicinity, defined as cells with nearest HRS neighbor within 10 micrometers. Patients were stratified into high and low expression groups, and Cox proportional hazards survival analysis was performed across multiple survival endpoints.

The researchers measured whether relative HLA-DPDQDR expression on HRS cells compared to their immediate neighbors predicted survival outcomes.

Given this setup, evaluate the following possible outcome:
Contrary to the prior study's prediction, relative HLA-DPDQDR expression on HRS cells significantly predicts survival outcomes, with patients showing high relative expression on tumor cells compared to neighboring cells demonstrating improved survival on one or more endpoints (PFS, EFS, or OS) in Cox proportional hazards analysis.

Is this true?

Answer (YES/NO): NO